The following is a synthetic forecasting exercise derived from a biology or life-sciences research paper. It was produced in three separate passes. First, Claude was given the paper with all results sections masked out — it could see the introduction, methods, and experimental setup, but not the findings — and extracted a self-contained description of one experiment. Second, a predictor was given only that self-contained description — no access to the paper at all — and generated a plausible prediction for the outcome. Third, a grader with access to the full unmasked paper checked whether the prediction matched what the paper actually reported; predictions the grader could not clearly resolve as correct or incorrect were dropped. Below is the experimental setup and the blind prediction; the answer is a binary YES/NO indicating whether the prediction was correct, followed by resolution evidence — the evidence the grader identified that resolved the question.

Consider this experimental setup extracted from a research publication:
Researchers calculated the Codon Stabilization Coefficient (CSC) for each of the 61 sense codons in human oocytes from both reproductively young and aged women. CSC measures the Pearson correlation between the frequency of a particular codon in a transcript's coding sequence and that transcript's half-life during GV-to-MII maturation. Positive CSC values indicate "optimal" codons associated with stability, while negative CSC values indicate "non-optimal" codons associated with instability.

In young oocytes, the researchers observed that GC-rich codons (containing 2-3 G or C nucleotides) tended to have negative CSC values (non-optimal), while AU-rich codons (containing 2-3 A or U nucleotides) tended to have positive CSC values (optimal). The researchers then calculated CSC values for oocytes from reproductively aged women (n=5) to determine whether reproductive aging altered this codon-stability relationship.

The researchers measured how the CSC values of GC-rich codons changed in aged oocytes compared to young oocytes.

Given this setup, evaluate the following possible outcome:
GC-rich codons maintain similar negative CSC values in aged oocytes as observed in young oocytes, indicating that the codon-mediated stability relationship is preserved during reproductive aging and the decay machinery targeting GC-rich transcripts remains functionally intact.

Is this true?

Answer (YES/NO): NO